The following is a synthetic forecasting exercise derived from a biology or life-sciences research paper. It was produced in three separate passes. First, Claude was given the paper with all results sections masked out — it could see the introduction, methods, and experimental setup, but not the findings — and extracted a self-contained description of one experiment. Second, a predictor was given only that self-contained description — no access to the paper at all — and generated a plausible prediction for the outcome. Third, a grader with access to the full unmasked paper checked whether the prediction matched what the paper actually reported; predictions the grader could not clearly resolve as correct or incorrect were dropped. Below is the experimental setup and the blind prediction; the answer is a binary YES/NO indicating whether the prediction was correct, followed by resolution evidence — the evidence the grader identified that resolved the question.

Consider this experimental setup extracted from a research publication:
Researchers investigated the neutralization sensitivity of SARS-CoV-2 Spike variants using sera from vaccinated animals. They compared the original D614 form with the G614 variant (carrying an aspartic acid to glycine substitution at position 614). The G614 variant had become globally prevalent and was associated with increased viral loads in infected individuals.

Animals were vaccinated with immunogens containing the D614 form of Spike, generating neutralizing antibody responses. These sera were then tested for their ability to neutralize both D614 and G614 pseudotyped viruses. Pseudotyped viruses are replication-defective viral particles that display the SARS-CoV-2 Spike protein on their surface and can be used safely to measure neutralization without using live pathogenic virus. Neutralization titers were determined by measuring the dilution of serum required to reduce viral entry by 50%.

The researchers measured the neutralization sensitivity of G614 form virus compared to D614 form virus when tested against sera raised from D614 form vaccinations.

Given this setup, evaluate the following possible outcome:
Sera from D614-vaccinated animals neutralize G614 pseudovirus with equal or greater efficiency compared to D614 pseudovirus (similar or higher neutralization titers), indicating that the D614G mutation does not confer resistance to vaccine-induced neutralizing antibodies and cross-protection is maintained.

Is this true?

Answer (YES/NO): YES